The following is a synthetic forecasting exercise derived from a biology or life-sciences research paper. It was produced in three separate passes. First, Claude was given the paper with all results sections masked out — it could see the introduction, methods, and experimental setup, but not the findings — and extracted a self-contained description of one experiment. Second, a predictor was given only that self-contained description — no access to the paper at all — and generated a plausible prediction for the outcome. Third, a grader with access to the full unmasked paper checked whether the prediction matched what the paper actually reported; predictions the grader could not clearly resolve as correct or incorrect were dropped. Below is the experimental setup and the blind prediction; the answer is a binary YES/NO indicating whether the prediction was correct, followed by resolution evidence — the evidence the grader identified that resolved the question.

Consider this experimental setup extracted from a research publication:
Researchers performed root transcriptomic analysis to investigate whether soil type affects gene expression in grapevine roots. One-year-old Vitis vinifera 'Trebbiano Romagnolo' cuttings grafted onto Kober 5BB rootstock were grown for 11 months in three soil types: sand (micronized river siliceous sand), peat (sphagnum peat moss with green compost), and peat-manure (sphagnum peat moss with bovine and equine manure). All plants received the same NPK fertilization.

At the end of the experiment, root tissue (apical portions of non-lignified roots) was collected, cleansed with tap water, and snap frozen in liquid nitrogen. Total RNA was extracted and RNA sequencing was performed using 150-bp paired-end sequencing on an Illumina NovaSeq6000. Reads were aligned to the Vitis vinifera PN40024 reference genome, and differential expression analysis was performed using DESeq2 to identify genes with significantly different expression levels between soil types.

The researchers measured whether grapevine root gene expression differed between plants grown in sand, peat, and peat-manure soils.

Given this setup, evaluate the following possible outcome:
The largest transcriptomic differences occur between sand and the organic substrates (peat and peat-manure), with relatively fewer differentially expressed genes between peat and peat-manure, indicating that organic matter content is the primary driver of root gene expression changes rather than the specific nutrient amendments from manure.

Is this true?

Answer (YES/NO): NO